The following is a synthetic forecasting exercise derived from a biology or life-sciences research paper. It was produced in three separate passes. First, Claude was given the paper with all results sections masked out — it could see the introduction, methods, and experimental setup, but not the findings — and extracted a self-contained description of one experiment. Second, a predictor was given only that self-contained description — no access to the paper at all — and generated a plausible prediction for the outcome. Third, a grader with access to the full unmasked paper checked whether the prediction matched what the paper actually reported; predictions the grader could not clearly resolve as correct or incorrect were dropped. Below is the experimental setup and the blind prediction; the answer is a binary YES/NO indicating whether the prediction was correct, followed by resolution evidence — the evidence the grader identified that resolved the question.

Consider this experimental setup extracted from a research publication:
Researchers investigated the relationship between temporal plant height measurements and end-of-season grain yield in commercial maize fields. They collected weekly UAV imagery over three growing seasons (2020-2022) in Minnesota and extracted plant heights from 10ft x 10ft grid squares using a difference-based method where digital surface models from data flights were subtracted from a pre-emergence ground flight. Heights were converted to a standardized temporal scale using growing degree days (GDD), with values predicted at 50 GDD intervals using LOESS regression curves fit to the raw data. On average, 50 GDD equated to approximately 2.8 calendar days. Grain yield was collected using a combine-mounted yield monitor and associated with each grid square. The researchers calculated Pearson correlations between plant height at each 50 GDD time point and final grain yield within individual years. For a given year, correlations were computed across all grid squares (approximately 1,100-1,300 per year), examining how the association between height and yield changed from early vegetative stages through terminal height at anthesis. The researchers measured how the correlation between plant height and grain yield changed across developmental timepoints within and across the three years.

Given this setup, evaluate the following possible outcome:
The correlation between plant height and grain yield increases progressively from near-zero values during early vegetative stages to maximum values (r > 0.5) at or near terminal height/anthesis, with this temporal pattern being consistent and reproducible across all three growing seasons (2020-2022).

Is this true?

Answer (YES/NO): NO